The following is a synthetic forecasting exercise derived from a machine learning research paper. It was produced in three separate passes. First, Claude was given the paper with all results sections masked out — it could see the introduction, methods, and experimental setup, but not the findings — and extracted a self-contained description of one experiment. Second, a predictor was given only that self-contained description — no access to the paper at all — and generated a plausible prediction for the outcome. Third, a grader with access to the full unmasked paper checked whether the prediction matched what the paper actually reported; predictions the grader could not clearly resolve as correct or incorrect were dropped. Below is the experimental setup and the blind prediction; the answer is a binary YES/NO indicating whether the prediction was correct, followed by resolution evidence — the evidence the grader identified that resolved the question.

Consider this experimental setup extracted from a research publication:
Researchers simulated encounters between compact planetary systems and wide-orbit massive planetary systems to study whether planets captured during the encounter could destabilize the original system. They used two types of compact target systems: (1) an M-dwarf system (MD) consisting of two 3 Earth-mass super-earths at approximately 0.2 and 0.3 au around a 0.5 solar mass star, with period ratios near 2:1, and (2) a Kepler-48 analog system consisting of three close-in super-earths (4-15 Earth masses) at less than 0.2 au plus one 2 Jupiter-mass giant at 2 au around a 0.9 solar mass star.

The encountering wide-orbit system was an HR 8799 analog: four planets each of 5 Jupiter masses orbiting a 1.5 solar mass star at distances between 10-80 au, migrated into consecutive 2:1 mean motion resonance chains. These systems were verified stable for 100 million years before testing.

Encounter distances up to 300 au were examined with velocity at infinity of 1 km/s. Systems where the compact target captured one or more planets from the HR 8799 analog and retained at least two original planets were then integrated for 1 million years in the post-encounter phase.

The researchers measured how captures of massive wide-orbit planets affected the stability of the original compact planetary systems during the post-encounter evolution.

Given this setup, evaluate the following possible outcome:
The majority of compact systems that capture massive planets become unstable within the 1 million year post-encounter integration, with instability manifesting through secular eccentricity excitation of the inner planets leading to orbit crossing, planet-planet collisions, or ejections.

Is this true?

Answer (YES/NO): NO